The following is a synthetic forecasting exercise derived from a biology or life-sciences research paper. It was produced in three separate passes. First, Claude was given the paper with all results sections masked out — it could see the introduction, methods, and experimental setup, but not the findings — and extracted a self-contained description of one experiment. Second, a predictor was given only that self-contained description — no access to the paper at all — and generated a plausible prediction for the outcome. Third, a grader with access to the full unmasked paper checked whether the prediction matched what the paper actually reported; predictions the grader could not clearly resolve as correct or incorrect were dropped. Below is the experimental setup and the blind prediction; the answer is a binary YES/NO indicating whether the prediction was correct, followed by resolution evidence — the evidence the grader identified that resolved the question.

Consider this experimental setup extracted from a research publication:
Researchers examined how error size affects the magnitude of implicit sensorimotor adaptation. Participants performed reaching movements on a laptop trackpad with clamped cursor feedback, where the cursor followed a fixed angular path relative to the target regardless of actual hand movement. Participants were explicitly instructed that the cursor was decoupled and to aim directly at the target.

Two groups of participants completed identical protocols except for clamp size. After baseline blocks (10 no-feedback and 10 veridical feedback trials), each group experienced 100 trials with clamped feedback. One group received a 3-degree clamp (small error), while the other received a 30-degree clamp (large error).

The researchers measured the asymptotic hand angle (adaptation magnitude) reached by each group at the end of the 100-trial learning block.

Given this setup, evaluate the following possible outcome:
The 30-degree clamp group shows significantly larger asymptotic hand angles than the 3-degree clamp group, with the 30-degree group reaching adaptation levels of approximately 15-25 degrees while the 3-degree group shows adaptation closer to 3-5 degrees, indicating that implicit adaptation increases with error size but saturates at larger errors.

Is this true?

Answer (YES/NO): NO